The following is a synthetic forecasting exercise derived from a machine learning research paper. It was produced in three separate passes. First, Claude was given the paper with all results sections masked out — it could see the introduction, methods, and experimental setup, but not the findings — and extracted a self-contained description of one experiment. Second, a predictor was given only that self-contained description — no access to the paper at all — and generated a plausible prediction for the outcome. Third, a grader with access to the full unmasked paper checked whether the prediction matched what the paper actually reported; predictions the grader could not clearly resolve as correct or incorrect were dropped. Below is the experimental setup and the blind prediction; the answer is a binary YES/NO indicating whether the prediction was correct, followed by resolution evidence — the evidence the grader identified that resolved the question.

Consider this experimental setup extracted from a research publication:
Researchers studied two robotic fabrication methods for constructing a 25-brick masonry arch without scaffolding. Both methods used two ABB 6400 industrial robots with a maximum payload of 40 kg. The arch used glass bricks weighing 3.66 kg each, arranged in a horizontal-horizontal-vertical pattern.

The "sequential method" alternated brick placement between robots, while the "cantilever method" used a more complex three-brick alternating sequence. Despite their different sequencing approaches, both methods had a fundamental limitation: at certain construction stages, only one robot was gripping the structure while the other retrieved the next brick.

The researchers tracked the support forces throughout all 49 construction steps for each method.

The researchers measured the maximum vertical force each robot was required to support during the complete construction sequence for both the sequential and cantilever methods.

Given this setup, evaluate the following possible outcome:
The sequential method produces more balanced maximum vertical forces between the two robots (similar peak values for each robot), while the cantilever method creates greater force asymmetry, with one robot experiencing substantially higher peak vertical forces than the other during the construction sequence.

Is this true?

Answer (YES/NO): NO